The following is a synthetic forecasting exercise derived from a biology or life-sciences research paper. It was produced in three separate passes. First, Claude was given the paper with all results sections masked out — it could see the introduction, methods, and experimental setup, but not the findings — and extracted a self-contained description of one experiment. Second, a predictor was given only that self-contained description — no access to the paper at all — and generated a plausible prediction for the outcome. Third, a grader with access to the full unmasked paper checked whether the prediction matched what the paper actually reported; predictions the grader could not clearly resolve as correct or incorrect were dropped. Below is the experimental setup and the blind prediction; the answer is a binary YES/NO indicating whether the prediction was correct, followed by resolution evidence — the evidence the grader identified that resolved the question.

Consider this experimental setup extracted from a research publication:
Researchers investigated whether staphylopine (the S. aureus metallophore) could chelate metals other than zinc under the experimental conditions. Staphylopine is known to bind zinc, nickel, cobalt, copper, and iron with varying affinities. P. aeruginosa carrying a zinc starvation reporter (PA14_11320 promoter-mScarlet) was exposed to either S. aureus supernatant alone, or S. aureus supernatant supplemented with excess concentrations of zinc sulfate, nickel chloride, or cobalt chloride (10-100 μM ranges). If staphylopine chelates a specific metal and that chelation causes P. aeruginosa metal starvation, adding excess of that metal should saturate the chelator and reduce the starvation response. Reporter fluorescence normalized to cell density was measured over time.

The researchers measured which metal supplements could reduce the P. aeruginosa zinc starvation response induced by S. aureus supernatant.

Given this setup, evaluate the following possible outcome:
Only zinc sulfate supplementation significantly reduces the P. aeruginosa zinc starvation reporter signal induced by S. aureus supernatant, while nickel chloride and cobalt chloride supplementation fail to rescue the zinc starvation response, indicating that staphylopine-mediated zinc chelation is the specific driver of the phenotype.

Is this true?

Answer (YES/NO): NO